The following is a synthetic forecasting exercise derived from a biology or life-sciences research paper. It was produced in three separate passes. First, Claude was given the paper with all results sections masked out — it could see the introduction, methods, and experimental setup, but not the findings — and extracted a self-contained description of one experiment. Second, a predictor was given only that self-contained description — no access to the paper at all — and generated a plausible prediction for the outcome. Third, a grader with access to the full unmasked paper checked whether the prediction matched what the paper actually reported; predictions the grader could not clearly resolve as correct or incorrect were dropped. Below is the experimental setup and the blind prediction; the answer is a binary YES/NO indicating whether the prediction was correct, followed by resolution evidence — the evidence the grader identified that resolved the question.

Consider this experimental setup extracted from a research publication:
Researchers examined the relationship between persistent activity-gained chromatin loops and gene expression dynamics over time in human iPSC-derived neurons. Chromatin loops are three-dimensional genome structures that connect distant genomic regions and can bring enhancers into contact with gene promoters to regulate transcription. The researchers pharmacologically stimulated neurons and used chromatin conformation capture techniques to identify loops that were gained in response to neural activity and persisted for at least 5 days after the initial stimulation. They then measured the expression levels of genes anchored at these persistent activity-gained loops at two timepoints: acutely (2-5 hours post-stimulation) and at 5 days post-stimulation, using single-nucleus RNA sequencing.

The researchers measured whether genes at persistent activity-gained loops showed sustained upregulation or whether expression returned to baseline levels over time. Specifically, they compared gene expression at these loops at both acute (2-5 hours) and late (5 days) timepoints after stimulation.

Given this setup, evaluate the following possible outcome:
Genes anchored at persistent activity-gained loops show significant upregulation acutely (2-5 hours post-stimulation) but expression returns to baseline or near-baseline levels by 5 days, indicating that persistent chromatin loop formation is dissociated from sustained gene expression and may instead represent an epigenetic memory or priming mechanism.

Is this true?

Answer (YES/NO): YES